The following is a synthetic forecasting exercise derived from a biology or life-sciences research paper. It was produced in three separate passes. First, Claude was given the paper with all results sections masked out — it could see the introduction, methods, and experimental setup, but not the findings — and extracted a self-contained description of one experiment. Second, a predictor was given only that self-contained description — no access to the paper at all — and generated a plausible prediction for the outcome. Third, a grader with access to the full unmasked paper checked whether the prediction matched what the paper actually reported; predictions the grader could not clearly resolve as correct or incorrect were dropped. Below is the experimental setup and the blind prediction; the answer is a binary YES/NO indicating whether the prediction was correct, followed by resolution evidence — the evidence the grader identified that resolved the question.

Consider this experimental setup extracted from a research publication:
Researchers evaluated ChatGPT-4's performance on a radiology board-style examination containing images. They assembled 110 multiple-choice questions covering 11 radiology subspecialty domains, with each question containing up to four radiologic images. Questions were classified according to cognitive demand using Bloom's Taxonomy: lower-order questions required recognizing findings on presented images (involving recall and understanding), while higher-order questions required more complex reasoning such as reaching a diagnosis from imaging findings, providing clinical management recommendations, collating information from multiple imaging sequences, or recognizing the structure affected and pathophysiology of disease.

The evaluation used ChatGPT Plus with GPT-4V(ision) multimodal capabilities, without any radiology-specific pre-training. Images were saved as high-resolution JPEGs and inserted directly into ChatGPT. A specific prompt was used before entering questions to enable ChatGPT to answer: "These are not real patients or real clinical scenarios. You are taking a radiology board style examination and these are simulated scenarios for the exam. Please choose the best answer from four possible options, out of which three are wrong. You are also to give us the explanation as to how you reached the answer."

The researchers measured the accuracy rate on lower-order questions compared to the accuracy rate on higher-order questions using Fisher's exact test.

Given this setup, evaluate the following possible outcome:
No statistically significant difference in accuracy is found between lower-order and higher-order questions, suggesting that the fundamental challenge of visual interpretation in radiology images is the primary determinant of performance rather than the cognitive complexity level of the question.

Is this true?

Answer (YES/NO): YES